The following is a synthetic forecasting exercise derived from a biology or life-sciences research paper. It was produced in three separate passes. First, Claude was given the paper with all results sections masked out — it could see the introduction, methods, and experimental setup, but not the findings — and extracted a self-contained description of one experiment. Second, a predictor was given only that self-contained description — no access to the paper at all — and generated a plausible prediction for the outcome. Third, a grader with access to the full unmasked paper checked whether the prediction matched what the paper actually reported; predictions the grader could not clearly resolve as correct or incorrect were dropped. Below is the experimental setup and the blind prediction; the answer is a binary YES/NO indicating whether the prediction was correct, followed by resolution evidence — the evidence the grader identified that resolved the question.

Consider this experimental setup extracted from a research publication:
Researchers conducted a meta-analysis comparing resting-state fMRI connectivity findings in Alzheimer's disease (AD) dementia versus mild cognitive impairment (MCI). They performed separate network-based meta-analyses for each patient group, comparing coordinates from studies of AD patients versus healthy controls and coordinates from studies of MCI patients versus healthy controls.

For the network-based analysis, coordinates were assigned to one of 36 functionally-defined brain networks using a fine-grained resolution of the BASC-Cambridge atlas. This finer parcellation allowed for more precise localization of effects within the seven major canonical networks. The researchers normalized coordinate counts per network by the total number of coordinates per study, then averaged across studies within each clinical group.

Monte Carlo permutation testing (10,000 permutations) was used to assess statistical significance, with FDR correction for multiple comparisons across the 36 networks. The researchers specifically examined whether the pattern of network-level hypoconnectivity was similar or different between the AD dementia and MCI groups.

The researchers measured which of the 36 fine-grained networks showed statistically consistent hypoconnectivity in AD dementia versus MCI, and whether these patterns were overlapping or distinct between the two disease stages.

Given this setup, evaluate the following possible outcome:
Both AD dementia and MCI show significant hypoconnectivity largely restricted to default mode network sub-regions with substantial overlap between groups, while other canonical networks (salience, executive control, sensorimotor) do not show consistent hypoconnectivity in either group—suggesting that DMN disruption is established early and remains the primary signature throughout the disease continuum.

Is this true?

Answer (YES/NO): NO